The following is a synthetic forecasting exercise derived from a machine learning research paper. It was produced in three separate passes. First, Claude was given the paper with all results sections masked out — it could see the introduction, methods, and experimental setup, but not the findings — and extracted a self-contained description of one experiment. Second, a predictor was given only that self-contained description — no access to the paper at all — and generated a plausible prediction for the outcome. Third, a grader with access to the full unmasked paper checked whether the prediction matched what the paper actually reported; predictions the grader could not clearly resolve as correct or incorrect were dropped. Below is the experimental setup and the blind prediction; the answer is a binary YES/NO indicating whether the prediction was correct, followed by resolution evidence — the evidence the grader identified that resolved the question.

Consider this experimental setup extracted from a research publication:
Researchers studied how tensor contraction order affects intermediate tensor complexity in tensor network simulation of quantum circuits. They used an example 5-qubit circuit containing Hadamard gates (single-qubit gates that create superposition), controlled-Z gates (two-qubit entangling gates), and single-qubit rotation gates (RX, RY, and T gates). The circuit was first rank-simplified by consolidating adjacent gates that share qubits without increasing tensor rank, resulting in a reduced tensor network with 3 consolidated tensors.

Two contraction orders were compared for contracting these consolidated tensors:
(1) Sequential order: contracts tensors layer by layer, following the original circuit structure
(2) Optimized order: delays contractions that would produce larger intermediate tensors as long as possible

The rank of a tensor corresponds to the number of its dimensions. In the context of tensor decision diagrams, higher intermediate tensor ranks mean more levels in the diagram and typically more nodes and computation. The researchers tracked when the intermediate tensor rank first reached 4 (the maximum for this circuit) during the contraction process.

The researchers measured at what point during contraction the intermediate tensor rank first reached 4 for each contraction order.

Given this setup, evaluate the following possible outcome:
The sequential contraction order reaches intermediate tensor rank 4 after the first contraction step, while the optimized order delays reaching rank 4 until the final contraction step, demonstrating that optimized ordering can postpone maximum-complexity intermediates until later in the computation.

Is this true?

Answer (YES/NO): YES